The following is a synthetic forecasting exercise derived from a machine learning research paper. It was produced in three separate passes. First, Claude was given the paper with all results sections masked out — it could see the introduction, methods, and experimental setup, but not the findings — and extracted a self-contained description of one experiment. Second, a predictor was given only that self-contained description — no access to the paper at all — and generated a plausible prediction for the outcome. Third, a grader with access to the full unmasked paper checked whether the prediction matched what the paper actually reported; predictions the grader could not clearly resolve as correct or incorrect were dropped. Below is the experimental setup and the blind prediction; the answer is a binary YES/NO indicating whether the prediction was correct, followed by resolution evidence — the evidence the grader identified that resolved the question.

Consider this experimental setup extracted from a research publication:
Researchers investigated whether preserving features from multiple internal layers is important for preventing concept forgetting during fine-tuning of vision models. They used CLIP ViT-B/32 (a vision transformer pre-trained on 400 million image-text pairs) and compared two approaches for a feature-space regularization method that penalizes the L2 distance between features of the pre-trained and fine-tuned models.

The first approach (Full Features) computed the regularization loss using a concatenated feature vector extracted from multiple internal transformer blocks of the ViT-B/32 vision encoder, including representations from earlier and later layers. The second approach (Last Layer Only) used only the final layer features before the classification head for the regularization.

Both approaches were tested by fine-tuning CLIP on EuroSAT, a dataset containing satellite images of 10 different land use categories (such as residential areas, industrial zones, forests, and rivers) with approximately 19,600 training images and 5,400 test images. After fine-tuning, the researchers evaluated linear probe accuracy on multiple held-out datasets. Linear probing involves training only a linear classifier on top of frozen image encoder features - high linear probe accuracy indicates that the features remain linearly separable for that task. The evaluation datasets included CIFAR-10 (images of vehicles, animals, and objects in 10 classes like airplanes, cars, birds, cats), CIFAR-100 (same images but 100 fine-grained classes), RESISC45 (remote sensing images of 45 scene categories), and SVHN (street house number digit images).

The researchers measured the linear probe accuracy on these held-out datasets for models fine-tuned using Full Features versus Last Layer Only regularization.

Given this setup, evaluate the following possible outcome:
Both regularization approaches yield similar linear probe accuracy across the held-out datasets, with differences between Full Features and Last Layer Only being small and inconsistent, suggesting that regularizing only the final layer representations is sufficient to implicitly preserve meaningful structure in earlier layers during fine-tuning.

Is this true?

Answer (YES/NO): NO